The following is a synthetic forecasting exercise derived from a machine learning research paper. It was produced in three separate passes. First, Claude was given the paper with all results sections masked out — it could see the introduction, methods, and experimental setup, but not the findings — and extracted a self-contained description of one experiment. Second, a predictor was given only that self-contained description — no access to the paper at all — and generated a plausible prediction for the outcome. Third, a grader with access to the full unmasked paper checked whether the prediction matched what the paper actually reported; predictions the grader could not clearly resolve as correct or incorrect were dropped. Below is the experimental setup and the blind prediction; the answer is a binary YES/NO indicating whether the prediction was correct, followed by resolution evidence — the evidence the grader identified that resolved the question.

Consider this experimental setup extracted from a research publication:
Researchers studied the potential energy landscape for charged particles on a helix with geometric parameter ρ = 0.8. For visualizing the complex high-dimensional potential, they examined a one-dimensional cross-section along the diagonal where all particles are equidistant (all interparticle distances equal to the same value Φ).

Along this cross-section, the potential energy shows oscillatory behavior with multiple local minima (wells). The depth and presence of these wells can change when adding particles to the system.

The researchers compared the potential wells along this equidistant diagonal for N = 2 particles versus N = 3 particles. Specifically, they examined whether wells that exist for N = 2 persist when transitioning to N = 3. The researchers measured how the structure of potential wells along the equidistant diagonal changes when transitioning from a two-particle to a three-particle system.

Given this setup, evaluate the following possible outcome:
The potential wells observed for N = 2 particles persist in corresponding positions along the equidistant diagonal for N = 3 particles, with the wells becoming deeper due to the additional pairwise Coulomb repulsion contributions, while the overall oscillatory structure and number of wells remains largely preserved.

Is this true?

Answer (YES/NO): NO